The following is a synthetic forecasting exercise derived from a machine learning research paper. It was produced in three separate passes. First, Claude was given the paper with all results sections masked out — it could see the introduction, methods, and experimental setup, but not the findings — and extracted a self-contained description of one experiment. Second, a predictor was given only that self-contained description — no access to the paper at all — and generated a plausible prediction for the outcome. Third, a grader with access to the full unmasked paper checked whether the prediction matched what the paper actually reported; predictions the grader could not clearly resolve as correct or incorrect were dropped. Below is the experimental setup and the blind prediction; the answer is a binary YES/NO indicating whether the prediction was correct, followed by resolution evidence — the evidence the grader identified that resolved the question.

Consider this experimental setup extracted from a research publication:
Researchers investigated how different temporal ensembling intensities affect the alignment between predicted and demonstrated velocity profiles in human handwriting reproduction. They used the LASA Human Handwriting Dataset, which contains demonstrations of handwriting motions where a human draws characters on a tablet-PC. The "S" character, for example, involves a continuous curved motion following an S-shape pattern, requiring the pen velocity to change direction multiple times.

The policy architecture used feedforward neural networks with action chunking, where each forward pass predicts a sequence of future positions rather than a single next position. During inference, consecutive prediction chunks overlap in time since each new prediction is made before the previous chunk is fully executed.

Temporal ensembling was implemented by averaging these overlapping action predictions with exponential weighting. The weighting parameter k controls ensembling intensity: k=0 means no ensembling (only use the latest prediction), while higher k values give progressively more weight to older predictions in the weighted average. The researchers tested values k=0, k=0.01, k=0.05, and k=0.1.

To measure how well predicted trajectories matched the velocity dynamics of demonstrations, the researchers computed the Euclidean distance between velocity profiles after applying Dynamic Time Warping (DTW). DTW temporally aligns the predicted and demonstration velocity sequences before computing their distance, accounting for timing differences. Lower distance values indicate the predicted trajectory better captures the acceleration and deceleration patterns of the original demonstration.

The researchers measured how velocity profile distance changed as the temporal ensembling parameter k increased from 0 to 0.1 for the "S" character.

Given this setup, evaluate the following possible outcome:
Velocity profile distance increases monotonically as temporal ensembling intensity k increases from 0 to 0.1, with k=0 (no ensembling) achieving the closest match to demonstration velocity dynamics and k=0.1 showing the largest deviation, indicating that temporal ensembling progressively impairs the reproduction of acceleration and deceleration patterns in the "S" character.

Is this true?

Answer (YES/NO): YES